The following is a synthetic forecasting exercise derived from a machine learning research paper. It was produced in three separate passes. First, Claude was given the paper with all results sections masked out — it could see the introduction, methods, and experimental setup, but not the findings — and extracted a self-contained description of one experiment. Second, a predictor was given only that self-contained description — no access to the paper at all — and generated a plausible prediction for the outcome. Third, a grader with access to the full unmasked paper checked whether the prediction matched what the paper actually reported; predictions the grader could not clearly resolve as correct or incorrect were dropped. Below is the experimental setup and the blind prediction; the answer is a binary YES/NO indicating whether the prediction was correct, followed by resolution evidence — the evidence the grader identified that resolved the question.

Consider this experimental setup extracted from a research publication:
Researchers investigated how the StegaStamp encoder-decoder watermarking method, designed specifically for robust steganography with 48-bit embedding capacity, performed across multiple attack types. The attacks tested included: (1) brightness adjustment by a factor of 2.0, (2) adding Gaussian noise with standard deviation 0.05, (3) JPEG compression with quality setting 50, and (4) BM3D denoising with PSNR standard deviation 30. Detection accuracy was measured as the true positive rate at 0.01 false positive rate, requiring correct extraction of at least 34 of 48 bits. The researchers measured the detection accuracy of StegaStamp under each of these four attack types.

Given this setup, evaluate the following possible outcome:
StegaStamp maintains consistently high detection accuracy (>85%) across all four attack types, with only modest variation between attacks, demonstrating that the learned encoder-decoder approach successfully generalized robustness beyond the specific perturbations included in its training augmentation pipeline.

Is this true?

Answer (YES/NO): YES